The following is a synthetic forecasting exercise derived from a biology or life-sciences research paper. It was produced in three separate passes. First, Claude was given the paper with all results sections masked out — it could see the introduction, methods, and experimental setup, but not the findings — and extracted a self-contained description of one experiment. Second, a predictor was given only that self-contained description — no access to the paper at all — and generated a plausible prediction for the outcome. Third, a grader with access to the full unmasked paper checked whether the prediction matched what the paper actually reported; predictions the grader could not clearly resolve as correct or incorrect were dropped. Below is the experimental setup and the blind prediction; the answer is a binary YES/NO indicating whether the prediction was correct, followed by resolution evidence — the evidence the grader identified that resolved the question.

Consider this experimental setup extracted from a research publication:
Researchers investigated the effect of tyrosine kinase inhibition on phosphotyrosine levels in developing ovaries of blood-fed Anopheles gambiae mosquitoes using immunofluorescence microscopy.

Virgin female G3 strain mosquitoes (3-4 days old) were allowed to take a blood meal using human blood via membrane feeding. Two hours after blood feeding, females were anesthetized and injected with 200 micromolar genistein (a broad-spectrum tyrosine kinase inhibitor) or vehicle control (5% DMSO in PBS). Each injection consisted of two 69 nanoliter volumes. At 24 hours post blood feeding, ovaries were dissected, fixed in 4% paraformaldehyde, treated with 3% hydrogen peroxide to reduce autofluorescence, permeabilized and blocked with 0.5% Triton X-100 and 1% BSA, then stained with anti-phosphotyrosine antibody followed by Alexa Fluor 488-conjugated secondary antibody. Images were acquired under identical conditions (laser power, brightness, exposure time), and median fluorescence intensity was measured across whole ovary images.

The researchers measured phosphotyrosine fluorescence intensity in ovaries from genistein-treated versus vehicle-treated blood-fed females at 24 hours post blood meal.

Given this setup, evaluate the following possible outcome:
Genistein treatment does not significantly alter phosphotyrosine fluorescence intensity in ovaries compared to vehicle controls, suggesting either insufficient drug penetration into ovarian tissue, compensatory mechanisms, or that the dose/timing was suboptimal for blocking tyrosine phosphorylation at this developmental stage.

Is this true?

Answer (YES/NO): NO